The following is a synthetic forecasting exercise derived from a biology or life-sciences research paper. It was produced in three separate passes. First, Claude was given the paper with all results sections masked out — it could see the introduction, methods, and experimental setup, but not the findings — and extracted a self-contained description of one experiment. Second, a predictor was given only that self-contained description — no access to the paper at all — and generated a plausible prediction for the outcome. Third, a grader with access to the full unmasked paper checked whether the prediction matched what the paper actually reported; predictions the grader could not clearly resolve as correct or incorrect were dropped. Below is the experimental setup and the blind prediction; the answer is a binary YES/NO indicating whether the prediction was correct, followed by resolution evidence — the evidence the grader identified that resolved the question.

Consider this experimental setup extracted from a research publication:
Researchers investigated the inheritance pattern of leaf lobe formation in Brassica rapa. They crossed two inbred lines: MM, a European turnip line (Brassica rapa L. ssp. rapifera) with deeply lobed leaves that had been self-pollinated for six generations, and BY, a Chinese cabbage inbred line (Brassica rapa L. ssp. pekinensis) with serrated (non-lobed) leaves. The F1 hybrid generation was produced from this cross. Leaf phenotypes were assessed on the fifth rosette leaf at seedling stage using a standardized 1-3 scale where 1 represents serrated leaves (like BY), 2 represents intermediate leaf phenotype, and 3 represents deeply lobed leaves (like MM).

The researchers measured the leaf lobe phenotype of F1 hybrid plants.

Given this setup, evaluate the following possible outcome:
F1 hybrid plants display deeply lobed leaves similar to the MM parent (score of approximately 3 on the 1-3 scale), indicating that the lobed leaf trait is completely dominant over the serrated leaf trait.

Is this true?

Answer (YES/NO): NO